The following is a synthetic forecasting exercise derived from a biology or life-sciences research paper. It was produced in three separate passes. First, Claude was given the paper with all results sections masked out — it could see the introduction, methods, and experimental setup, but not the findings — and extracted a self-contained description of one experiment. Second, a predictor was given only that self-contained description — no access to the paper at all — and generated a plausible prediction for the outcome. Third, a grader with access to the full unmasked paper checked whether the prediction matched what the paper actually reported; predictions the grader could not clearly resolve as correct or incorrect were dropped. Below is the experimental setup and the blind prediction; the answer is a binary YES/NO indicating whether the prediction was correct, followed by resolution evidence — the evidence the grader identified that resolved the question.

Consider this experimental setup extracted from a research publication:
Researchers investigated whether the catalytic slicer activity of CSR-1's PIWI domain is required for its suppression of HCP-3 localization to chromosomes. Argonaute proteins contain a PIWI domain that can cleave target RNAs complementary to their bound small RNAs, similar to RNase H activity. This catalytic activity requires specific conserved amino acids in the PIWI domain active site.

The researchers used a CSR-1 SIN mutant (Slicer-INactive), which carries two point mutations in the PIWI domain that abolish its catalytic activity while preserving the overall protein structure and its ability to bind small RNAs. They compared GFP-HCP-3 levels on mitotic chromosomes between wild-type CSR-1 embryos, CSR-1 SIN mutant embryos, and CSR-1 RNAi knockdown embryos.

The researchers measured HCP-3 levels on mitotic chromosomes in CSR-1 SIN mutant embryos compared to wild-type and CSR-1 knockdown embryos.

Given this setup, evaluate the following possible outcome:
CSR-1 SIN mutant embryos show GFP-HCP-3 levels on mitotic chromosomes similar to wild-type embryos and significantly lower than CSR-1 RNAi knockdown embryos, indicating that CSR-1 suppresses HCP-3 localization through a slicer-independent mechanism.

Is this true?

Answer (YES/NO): NO